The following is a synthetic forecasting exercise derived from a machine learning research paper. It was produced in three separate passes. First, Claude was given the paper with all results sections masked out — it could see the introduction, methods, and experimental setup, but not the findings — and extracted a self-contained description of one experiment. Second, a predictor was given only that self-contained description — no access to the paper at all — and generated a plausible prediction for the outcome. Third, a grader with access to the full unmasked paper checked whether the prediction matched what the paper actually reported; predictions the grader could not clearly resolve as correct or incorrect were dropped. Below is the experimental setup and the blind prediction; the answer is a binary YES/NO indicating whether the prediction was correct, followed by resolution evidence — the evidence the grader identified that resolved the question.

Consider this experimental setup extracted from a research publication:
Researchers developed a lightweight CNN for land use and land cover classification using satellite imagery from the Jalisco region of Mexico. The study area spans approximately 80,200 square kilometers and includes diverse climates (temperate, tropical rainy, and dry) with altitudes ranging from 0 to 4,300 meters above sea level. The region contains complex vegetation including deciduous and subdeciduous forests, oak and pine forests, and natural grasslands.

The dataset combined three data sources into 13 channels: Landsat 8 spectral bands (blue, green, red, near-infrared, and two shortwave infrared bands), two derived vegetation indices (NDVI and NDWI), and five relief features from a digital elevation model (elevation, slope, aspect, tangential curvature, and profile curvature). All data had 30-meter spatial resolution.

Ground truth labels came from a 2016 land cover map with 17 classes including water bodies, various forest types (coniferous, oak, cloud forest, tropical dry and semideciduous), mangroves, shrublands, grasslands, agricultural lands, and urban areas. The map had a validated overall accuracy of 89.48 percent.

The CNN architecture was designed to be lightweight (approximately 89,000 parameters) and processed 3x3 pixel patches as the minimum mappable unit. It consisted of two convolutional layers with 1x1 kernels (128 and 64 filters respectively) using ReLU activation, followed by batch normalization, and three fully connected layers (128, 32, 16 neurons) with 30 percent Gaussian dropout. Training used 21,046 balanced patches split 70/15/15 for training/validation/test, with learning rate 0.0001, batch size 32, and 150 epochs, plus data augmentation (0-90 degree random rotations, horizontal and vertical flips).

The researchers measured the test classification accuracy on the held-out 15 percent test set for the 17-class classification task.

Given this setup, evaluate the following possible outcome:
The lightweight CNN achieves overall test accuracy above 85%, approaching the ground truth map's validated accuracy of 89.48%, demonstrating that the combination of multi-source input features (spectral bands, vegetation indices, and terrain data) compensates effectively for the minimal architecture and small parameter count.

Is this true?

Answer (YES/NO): NO